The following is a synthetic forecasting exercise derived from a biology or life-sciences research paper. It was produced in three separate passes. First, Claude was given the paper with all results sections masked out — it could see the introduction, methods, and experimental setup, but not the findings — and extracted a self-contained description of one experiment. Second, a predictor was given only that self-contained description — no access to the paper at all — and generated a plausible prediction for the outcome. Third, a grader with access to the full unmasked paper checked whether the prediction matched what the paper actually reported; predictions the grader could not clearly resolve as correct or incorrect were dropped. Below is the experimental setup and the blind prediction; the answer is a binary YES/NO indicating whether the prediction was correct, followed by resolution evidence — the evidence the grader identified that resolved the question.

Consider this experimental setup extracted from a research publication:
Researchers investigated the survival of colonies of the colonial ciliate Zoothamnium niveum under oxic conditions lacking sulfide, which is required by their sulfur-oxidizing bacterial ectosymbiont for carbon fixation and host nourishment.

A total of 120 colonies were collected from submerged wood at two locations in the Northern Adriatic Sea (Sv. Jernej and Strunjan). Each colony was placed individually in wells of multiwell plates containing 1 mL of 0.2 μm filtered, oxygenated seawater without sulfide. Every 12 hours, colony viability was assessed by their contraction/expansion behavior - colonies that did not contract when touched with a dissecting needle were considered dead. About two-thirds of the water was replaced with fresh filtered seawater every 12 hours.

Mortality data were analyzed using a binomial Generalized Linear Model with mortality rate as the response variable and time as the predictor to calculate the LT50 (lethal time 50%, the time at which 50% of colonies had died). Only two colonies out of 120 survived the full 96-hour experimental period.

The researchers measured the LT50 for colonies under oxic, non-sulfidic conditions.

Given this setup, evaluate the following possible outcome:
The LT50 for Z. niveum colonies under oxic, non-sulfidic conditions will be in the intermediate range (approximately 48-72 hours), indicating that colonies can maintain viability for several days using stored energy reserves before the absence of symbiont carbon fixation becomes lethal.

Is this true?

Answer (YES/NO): NO